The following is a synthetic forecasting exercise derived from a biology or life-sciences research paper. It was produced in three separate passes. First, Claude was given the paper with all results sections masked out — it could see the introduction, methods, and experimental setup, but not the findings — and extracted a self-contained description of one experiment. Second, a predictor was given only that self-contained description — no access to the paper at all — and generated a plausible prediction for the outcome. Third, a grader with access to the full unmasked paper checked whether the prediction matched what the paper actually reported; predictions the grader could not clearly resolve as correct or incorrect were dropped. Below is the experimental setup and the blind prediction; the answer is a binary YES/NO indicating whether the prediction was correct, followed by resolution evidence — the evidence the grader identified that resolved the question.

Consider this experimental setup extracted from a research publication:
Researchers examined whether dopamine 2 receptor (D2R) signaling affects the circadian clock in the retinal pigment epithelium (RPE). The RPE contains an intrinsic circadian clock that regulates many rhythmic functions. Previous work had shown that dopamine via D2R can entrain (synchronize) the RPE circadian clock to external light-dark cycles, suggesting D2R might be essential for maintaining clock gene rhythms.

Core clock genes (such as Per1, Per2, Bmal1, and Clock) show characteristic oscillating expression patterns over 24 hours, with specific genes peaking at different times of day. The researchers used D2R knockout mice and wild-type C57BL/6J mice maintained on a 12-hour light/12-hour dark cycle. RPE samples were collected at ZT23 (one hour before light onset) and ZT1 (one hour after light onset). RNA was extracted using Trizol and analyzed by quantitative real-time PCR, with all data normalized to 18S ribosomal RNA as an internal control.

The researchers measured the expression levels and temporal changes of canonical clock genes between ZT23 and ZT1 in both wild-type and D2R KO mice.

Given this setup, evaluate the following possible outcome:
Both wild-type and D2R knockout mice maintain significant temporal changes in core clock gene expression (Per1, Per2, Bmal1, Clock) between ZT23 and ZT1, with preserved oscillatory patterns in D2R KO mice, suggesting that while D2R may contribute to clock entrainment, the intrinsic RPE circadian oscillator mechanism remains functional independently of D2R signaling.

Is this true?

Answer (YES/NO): YES